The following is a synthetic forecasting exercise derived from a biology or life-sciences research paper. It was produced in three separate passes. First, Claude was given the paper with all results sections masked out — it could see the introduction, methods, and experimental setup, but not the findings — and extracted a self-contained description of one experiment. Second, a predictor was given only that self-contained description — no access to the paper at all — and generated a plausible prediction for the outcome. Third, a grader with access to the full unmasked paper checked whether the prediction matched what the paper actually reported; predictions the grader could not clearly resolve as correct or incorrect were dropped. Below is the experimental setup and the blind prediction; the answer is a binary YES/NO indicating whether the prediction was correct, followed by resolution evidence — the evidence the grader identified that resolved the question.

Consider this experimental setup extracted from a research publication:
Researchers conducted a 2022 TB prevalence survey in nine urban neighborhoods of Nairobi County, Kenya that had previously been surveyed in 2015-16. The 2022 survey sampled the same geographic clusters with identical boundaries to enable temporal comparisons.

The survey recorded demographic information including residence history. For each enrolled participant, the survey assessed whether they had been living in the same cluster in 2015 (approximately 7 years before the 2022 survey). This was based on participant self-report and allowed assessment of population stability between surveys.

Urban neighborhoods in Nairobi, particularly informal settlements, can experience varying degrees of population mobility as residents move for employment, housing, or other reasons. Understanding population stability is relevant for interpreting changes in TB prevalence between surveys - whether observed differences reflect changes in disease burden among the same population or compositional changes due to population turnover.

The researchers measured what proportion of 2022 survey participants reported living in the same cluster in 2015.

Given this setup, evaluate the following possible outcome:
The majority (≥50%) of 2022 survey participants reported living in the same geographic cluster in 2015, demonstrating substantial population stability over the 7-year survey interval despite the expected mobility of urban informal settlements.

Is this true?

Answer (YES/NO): YES